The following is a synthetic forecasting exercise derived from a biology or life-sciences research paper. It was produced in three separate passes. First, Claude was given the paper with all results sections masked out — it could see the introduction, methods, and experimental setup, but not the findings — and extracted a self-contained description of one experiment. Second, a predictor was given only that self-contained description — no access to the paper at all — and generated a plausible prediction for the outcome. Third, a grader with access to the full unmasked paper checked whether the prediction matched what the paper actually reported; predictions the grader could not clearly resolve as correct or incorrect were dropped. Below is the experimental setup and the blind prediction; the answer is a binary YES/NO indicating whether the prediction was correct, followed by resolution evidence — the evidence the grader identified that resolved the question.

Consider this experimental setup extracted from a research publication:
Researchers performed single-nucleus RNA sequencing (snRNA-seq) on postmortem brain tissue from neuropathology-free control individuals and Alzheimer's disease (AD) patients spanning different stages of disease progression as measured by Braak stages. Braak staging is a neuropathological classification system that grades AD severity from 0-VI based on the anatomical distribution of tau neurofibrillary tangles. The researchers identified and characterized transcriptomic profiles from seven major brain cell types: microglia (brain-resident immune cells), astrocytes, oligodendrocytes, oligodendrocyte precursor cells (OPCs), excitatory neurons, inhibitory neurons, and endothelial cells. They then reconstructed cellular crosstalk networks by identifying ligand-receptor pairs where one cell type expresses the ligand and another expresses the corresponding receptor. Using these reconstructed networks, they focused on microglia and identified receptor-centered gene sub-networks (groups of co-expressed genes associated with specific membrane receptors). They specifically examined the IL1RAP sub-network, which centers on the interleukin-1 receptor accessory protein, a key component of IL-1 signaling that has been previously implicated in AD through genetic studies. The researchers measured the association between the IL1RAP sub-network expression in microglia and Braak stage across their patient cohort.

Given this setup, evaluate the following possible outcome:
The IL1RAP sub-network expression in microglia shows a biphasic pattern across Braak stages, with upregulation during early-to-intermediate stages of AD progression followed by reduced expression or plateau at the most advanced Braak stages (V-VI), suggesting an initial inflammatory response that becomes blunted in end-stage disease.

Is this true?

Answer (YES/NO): NO